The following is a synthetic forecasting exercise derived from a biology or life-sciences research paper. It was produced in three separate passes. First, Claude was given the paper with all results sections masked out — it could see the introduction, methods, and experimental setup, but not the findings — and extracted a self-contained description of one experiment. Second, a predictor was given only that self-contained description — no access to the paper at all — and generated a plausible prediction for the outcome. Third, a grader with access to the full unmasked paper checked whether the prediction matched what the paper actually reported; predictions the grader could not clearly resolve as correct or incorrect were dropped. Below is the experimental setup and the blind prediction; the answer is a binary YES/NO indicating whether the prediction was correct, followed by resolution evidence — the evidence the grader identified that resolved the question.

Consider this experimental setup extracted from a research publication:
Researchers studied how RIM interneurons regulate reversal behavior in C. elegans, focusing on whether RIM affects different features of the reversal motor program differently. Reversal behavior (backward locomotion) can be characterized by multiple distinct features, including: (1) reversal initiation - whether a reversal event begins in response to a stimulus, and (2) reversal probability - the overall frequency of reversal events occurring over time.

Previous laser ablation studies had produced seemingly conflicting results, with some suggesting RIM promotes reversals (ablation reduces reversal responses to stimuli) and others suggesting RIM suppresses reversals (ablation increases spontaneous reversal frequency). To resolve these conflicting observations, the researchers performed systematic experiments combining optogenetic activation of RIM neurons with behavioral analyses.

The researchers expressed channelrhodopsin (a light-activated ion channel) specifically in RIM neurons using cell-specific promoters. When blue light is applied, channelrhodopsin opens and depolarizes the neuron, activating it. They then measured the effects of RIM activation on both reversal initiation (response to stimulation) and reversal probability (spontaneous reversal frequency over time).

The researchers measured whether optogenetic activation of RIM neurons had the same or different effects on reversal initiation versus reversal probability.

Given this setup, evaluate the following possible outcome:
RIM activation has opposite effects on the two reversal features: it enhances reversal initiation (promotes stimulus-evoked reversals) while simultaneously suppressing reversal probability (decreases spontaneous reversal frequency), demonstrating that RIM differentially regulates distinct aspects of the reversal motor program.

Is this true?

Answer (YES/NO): NO